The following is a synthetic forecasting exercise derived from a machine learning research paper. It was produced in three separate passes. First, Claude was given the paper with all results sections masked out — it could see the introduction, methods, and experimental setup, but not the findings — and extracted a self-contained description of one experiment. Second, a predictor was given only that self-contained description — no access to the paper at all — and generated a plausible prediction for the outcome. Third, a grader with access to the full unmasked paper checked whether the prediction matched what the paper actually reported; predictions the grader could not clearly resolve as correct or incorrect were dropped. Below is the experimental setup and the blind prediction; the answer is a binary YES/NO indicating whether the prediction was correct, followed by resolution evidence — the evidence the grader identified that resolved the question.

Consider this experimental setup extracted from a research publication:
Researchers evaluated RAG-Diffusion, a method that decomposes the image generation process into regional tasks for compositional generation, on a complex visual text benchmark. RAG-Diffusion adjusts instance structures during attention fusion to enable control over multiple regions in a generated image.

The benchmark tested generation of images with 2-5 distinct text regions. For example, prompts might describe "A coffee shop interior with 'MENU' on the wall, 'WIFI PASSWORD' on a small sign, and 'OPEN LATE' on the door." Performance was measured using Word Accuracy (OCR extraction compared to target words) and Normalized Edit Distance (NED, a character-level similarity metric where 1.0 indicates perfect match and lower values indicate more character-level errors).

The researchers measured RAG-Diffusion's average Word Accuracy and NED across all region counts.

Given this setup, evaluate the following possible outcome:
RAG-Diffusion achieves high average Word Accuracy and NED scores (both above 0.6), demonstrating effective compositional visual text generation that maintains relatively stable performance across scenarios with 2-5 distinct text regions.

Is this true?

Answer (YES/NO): NO